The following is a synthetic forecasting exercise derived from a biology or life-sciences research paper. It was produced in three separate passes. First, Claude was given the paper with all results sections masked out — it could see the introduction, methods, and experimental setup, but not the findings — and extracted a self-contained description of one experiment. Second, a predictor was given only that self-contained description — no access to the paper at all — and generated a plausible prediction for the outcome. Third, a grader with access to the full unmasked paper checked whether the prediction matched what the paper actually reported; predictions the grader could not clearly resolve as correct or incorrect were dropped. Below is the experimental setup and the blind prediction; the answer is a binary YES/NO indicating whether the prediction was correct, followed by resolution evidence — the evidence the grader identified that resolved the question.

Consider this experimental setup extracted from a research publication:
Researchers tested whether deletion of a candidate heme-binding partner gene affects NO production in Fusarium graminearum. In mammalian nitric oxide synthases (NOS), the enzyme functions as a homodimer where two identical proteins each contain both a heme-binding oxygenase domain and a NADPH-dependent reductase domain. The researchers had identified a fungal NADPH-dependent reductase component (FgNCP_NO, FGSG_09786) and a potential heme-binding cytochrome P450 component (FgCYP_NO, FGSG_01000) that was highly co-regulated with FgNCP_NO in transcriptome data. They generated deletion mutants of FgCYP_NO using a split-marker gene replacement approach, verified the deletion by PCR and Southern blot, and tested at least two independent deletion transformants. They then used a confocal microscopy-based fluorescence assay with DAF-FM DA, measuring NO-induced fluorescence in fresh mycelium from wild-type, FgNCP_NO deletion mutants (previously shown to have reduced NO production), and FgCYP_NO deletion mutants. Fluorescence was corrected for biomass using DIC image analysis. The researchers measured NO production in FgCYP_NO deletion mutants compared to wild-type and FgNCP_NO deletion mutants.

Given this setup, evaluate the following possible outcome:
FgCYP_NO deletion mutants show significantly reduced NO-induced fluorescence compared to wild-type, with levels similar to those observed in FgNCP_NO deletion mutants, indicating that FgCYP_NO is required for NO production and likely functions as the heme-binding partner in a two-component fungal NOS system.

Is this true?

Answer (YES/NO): YES